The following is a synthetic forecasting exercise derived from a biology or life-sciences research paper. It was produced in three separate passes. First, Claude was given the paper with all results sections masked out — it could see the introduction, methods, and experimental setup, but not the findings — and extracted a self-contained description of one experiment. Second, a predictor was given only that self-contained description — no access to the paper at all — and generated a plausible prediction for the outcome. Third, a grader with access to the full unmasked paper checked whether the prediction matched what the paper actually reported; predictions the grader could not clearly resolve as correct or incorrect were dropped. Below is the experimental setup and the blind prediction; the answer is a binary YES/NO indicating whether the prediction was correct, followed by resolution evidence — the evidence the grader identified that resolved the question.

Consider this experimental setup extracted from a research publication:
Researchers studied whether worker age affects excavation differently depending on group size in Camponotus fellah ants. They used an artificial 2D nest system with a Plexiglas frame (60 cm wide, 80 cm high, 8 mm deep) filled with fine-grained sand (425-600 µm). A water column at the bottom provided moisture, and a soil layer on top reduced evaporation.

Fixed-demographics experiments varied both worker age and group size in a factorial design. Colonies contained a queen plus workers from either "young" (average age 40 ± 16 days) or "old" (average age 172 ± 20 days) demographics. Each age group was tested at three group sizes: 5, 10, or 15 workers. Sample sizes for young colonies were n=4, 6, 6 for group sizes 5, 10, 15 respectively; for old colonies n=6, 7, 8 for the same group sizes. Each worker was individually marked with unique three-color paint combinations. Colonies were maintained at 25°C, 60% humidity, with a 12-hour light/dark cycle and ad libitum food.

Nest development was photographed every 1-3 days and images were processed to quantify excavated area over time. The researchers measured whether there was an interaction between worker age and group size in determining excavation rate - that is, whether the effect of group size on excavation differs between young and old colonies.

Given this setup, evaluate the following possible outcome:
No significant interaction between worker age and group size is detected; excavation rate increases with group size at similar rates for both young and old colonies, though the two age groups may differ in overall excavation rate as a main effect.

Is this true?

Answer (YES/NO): YES